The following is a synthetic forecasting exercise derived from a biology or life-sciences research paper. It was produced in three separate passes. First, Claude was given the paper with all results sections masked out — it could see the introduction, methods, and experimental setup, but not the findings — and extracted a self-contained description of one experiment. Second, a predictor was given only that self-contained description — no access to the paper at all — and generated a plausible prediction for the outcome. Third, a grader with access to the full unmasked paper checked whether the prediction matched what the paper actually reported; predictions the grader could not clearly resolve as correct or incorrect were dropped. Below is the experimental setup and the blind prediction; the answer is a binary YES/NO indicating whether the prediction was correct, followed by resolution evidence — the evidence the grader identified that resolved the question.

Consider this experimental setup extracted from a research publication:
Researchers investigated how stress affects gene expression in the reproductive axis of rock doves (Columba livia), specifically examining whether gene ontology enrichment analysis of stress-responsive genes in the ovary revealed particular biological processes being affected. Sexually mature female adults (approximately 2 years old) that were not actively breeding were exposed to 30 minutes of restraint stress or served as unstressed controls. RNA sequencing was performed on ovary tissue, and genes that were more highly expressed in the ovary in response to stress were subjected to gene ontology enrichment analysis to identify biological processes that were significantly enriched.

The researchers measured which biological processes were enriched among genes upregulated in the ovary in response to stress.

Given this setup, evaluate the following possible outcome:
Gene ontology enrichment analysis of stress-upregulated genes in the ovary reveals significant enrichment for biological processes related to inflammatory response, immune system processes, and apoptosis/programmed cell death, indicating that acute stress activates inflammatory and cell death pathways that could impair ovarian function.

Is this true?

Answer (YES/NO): NO